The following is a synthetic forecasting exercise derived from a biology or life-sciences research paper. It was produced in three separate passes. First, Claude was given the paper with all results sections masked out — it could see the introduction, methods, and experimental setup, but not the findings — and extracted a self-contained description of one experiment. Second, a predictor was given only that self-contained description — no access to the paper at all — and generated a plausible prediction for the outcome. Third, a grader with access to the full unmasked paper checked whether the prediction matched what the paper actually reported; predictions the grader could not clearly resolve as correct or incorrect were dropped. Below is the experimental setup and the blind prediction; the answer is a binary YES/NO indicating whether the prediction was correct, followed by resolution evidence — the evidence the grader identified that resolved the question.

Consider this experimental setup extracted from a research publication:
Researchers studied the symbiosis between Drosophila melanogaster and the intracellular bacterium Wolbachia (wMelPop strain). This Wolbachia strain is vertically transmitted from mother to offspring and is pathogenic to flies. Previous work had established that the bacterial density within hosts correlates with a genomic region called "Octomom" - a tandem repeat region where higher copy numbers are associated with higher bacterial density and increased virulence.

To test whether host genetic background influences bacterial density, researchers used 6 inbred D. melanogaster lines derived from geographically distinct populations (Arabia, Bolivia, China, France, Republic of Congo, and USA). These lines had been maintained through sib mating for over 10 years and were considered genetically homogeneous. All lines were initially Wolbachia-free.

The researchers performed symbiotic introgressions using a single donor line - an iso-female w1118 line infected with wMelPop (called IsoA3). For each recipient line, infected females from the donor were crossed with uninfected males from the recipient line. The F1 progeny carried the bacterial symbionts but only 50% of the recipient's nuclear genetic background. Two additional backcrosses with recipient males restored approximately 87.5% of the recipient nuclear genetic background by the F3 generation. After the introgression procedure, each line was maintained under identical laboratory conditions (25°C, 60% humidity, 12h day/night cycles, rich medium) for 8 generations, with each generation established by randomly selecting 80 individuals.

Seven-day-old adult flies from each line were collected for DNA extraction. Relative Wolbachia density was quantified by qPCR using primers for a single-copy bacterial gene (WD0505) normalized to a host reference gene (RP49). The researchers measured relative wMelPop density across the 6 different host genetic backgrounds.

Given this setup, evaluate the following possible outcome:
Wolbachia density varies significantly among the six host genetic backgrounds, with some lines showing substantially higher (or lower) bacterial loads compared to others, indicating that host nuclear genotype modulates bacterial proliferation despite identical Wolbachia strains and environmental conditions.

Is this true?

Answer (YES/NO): NO